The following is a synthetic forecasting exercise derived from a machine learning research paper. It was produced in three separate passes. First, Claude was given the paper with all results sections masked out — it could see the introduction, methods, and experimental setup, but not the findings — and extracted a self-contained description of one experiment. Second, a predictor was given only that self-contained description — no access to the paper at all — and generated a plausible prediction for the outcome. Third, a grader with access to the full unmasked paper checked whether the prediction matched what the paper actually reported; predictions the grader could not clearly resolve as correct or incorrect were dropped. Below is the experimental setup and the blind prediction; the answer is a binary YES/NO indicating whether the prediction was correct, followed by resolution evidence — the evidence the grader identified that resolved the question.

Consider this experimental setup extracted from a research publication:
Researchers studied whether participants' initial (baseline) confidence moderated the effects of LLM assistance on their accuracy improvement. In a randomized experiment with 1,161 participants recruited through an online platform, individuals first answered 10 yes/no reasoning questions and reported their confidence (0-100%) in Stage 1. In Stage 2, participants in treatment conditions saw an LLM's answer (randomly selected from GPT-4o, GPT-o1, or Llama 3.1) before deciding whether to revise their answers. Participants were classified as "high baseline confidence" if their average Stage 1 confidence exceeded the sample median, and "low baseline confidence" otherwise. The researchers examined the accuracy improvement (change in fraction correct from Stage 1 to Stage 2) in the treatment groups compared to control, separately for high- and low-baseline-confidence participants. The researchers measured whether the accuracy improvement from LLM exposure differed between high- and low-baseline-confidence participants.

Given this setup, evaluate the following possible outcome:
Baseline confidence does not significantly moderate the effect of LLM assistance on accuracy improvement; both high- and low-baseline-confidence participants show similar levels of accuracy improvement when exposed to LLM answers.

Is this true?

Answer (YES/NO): NO